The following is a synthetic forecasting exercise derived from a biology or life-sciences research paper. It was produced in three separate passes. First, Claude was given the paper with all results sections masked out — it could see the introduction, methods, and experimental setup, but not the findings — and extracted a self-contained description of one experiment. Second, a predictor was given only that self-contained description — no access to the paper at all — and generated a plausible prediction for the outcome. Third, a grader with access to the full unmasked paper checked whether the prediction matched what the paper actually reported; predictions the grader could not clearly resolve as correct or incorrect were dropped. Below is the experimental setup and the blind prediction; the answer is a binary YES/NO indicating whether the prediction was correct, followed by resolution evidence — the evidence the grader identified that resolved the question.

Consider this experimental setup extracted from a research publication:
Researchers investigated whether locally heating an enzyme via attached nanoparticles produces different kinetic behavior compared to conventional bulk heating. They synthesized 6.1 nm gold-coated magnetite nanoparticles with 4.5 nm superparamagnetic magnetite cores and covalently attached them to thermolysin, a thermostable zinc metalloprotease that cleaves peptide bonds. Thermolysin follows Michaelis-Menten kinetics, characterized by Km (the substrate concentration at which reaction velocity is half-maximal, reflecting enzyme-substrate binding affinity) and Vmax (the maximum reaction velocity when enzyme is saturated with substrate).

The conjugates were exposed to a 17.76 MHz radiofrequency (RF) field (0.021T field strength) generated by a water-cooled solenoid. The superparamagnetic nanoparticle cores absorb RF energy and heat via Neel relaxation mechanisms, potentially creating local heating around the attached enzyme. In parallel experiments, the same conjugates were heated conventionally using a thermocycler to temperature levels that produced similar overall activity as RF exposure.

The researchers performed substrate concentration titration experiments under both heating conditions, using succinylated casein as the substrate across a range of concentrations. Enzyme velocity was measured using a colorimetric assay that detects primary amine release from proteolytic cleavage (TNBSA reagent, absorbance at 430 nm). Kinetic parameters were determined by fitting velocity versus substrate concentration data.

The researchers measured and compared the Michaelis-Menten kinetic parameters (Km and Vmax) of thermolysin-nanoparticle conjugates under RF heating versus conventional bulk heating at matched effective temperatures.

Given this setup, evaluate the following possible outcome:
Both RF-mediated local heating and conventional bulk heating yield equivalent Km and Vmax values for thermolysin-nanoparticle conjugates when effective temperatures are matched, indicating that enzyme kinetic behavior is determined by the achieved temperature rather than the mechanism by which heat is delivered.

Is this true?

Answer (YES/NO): NO